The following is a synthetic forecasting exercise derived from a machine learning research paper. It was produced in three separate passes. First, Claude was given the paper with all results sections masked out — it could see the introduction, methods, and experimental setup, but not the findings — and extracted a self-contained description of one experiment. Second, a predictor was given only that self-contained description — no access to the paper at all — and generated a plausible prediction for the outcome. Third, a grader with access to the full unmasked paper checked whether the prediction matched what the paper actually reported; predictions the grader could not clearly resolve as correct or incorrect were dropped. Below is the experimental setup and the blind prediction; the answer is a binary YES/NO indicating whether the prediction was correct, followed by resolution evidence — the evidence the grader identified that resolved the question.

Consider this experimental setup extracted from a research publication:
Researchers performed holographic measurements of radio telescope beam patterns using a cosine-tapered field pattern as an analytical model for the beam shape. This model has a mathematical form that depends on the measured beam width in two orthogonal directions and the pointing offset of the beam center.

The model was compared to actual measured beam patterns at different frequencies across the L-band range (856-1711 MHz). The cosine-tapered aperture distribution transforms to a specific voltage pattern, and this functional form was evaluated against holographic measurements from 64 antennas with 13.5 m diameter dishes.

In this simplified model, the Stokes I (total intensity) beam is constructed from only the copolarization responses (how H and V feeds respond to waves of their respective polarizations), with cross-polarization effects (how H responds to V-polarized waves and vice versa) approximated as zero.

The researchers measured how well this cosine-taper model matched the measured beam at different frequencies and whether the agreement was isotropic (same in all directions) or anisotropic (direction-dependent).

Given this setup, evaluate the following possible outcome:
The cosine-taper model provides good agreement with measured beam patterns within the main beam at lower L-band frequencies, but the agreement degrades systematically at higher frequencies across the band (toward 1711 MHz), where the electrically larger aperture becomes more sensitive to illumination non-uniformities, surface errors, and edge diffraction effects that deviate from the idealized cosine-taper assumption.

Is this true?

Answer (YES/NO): NO